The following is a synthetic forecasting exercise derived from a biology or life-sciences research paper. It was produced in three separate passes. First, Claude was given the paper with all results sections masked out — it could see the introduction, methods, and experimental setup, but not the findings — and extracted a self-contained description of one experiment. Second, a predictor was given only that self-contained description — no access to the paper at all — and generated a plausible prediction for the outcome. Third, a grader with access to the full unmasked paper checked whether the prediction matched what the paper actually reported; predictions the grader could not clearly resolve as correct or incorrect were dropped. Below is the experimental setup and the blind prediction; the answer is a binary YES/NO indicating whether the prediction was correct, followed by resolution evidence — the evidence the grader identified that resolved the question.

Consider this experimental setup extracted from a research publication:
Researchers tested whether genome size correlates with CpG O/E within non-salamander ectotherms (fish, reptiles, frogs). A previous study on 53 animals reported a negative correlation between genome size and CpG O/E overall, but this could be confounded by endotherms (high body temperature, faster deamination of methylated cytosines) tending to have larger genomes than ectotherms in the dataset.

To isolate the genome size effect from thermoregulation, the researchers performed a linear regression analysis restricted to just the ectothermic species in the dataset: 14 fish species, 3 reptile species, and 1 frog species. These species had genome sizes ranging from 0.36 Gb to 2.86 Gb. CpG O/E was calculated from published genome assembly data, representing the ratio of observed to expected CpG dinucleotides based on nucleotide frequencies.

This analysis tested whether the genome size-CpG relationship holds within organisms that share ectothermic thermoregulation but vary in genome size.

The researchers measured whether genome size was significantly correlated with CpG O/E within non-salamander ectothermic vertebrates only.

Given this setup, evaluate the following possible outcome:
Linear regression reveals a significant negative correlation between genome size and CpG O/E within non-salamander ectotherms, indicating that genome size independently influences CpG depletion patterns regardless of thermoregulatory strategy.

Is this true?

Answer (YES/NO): YES